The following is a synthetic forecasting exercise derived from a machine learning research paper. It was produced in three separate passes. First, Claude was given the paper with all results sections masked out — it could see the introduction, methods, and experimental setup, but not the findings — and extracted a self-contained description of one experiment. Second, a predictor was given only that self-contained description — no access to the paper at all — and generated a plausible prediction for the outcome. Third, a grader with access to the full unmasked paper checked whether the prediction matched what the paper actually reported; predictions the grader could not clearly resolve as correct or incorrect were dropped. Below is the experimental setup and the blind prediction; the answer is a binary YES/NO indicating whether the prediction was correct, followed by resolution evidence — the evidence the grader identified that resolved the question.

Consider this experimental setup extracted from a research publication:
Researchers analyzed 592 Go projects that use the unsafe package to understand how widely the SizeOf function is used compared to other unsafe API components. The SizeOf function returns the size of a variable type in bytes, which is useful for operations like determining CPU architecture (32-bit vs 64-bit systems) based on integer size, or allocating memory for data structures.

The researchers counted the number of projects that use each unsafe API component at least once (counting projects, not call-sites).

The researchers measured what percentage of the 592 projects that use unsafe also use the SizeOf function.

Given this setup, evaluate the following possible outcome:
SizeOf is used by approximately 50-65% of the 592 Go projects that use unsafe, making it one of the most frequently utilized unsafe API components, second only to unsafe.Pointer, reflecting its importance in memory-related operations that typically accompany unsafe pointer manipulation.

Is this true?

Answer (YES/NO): NO